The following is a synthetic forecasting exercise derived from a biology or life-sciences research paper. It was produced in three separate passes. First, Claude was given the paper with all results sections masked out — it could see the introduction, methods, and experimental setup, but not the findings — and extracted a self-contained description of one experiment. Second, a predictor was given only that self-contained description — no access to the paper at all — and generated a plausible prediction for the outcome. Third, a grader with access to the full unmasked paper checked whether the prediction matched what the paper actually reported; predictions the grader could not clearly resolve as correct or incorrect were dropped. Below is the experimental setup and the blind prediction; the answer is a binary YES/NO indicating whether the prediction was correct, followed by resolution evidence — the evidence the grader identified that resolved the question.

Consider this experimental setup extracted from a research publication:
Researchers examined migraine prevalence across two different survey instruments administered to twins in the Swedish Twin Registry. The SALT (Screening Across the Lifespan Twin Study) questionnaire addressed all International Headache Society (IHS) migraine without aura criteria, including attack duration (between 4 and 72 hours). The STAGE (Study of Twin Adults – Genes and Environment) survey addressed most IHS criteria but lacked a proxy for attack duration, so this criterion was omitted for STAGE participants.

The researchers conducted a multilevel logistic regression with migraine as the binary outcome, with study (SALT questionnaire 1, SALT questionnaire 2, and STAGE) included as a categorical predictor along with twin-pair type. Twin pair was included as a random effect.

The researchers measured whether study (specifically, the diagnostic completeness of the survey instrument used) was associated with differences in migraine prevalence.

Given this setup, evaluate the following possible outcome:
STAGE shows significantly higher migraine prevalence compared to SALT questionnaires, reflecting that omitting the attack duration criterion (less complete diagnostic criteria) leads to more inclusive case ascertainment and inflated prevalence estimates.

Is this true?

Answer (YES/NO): YES